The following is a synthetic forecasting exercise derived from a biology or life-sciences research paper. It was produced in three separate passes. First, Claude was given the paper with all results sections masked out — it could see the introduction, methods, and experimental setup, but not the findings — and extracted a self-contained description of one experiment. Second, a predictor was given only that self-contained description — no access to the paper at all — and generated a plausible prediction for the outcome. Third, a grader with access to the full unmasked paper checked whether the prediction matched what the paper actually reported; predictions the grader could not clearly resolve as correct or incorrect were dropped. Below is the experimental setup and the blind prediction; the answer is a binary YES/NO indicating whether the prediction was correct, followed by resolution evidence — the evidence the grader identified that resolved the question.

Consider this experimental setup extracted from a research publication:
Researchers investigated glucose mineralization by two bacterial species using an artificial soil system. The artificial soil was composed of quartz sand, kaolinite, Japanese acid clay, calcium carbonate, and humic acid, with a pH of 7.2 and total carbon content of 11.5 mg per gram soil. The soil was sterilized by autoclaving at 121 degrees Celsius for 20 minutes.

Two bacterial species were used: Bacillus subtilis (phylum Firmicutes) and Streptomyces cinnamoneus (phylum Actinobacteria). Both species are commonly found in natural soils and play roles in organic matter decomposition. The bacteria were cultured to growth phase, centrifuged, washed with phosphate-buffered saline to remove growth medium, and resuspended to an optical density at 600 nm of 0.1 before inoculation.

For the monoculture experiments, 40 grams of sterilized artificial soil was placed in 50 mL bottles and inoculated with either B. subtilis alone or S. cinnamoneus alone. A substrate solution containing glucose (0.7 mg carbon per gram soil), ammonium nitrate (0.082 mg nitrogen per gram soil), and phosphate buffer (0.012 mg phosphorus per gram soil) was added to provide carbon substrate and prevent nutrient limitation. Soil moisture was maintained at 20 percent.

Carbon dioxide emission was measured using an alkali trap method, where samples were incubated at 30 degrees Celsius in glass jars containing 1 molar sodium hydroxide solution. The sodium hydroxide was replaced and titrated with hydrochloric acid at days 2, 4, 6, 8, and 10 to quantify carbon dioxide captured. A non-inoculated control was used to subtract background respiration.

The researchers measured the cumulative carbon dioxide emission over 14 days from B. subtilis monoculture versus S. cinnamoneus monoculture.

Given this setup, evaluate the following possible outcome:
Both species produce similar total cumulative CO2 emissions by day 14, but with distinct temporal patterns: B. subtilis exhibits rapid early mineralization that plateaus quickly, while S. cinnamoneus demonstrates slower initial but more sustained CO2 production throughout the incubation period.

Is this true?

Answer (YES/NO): NO